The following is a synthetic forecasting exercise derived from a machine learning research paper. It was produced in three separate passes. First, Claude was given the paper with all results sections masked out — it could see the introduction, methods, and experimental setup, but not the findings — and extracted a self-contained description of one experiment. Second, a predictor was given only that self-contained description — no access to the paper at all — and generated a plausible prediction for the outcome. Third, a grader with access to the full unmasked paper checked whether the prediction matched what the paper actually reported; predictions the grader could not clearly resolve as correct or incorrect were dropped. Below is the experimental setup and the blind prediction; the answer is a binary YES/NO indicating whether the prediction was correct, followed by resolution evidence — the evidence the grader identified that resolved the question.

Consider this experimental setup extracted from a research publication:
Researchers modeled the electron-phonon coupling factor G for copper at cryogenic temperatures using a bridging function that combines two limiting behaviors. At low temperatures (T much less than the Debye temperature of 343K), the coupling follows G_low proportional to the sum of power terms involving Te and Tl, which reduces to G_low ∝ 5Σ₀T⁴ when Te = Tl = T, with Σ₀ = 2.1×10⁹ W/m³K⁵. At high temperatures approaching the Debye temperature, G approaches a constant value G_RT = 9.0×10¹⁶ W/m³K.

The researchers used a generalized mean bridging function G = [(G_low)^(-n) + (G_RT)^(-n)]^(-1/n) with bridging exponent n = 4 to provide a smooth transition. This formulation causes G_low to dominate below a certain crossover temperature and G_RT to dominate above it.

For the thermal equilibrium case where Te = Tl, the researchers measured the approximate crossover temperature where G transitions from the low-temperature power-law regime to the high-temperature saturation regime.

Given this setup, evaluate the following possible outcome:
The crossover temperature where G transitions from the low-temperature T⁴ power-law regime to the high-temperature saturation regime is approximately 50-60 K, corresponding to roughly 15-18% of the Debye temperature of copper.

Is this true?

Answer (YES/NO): YES